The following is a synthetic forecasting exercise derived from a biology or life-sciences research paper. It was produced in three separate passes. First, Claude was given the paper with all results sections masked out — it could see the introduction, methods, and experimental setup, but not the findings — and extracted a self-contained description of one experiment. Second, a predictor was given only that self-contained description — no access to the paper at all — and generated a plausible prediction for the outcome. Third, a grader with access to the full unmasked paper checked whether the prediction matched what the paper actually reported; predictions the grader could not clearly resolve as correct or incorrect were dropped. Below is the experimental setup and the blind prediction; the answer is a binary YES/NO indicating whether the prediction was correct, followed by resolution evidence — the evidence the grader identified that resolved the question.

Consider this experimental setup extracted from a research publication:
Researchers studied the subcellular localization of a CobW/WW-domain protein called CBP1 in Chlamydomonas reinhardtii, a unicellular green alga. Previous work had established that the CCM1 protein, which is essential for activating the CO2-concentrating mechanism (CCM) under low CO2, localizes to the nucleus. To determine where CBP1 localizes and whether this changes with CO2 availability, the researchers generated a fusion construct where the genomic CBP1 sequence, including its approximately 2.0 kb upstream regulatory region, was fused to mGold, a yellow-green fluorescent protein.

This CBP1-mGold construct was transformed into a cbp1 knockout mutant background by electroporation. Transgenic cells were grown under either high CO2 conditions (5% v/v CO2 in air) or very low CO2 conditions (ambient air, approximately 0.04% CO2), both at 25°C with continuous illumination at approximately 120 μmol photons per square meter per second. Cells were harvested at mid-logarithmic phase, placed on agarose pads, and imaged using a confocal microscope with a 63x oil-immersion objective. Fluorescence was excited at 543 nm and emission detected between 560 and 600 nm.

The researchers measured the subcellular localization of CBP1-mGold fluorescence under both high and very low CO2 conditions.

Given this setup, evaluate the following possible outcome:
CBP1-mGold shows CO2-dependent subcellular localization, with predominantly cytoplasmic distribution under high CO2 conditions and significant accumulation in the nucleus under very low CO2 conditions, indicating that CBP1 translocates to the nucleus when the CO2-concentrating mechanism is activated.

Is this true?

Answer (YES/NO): NO